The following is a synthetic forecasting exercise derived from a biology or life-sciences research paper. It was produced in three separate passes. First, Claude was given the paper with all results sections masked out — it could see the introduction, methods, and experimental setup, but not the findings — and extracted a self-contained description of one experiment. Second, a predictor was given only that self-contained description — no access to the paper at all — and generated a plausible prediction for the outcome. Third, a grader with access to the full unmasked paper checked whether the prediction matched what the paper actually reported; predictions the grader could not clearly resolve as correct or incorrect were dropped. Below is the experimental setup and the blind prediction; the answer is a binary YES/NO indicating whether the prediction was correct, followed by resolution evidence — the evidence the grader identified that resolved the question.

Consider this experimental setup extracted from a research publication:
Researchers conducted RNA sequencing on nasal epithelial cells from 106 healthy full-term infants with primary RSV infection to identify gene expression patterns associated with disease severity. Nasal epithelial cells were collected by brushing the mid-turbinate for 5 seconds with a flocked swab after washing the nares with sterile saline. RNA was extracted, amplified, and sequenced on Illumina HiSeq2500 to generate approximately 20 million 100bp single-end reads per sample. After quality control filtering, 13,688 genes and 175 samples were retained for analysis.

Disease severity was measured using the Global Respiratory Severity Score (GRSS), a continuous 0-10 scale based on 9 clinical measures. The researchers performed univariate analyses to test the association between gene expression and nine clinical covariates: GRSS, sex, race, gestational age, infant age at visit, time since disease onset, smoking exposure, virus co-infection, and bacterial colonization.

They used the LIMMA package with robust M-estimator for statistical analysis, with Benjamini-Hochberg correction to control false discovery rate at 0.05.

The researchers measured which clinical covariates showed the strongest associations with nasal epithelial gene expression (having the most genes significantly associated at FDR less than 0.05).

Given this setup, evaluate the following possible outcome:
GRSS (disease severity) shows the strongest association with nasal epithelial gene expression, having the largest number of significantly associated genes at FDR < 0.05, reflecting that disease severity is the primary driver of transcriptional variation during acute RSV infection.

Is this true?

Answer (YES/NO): NO